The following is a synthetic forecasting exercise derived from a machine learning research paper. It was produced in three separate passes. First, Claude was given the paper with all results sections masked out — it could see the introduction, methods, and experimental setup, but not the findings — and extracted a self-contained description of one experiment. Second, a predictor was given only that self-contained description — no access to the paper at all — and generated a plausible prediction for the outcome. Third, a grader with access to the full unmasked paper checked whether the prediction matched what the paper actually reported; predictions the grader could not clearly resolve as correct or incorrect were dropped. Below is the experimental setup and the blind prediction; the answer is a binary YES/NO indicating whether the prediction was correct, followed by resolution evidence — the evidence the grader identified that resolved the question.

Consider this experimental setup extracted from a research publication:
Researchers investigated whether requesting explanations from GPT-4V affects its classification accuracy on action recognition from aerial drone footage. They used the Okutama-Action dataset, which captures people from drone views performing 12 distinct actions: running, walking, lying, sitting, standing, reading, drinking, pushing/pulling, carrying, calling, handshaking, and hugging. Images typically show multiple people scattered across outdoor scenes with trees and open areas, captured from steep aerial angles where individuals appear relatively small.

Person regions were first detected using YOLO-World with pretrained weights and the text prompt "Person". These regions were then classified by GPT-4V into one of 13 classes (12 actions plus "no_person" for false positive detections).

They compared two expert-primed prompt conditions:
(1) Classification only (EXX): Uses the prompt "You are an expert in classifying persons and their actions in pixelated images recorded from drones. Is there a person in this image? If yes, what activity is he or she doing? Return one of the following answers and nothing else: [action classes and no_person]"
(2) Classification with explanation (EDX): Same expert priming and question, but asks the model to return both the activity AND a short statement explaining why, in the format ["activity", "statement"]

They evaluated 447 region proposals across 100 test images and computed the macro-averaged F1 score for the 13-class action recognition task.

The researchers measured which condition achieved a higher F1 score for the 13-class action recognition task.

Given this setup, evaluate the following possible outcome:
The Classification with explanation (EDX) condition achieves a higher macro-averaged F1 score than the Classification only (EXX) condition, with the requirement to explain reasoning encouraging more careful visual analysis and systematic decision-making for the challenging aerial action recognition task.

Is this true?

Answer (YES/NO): NO